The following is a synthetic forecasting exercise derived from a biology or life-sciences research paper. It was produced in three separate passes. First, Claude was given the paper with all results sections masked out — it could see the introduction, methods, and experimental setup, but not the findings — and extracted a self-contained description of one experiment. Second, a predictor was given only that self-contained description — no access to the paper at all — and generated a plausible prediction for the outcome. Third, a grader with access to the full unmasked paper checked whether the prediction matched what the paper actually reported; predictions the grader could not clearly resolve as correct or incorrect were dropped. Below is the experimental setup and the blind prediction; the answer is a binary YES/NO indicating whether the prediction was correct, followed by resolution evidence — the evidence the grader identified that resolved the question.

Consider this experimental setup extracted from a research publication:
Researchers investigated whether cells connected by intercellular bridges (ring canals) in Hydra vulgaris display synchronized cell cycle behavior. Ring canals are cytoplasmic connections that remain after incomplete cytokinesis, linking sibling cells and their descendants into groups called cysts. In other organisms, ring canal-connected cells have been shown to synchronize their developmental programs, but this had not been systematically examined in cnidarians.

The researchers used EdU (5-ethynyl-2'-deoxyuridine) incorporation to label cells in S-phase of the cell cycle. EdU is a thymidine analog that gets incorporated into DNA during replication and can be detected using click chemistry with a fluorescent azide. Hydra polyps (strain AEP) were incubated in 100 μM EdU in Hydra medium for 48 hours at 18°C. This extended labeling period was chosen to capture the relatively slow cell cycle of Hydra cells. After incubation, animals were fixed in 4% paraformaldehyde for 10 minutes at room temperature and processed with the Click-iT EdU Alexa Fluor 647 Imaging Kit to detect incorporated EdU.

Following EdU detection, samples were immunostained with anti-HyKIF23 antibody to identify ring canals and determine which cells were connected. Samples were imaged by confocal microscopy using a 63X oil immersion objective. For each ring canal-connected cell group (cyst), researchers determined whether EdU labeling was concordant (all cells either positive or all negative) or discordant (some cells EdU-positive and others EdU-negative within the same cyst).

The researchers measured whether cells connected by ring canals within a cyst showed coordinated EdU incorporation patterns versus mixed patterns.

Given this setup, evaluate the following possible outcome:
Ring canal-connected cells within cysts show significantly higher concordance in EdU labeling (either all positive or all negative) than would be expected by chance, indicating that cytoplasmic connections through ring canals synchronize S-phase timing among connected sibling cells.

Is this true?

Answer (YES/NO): YES